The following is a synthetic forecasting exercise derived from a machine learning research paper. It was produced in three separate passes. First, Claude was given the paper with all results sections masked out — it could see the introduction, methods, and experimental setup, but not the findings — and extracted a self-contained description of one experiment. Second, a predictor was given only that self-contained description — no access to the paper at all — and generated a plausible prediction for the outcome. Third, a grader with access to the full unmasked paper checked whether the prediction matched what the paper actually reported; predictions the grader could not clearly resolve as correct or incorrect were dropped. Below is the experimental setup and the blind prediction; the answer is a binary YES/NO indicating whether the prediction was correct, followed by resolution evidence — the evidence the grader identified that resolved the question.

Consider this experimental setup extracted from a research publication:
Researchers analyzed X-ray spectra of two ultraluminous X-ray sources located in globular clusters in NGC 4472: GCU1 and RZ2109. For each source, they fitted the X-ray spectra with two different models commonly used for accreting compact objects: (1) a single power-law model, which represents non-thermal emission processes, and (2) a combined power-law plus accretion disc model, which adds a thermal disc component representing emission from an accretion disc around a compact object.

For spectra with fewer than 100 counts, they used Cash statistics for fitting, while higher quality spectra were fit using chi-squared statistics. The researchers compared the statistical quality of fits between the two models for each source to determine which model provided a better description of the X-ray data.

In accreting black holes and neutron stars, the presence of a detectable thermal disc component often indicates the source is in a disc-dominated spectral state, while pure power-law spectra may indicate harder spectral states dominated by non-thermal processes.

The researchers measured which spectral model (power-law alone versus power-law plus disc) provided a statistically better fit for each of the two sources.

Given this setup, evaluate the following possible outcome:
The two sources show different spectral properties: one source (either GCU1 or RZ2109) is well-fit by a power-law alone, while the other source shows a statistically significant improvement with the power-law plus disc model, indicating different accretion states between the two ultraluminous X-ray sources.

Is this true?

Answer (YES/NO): NO